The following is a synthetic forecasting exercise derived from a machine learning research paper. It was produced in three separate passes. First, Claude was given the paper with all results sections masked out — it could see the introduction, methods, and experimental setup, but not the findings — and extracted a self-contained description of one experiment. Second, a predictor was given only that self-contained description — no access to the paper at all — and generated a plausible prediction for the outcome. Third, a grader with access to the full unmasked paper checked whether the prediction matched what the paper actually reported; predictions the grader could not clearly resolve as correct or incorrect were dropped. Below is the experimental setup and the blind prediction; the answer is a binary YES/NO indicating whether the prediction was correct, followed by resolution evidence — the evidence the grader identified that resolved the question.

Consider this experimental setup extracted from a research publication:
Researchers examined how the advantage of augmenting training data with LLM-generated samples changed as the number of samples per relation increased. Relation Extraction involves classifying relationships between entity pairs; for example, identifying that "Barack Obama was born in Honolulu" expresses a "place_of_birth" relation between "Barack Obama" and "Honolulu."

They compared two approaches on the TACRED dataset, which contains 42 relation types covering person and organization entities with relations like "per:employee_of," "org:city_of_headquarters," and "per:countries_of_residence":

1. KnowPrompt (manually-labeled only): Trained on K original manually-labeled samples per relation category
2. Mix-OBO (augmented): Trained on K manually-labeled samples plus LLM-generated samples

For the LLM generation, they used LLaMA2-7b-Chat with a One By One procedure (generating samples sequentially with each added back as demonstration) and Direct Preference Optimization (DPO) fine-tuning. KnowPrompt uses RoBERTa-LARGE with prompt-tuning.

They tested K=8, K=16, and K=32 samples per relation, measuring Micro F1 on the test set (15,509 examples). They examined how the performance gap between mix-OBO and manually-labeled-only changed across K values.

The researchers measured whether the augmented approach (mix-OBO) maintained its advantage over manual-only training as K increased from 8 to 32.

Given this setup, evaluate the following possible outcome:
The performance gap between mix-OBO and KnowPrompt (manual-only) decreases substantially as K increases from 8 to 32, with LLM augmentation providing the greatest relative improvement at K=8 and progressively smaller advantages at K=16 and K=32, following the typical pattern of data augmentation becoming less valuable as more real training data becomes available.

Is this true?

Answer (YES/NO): YES